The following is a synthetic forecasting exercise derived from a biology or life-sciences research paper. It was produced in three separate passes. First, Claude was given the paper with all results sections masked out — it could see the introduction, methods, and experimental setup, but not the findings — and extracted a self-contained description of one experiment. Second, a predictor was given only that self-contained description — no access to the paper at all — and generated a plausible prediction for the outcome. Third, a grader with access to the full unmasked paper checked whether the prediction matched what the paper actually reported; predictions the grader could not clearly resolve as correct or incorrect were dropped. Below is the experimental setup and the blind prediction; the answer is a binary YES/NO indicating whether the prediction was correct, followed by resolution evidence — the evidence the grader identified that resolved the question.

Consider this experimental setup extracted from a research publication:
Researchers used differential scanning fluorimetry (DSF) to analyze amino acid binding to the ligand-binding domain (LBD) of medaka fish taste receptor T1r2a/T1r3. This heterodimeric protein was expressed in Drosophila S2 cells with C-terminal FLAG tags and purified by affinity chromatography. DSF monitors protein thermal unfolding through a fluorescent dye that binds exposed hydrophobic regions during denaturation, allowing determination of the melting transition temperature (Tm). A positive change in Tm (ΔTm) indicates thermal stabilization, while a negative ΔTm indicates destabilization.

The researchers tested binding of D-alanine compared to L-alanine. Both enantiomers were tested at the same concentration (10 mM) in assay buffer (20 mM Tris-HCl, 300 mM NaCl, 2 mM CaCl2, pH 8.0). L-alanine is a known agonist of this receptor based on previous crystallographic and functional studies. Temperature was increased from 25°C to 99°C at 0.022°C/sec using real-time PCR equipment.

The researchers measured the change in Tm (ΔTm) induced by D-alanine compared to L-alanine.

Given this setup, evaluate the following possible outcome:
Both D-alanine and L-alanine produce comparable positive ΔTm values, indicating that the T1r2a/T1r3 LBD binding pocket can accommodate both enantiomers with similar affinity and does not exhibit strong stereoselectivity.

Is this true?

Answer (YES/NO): NO